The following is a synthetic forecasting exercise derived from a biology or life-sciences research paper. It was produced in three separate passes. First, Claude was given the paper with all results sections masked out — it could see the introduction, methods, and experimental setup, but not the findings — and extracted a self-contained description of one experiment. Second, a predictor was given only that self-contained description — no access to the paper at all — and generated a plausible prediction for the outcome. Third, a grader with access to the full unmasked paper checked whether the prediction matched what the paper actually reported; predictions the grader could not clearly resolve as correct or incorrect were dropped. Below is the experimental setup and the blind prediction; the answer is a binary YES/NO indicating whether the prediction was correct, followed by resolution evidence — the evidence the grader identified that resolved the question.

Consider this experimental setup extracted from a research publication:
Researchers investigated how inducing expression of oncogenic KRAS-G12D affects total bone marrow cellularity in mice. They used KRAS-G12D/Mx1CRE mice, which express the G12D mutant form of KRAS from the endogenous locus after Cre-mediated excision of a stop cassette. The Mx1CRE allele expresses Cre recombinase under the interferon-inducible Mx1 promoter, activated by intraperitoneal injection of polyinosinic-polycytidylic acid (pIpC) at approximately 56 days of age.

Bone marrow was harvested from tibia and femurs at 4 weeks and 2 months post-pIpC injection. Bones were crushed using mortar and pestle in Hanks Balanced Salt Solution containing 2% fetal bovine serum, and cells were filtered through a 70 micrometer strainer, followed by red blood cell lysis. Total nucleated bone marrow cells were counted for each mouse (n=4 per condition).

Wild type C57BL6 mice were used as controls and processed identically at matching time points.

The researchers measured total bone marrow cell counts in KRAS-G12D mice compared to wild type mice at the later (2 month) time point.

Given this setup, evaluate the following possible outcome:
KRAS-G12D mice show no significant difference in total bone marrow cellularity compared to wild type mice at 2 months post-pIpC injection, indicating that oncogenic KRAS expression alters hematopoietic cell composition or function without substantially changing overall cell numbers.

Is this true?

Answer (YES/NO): YES